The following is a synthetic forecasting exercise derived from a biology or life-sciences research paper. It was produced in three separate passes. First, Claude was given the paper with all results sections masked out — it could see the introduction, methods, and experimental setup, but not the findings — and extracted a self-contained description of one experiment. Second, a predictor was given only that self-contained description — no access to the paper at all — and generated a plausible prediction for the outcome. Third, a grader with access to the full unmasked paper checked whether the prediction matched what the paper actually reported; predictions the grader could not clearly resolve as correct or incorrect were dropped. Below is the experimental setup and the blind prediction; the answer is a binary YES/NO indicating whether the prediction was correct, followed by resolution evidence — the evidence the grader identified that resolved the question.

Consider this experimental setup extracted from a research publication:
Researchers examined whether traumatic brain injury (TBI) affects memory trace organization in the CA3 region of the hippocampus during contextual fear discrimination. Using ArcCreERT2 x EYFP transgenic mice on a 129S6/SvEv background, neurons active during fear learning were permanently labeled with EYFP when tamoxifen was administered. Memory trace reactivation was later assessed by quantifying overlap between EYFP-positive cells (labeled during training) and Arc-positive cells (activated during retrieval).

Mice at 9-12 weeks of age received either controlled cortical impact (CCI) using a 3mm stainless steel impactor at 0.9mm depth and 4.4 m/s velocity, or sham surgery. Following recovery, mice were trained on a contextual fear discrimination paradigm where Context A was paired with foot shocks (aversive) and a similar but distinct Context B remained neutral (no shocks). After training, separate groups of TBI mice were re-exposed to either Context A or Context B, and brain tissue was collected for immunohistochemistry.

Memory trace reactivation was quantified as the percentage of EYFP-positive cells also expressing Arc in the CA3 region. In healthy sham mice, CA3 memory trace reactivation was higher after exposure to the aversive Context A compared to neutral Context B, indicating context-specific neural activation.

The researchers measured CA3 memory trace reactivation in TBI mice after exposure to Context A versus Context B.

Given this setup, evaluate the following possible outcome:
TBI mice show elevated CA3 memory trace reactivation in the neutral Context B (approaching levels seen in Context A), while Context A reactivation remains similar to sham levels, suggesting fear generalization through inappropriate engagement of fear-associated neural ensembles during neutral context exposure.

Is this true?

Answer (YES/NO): NO